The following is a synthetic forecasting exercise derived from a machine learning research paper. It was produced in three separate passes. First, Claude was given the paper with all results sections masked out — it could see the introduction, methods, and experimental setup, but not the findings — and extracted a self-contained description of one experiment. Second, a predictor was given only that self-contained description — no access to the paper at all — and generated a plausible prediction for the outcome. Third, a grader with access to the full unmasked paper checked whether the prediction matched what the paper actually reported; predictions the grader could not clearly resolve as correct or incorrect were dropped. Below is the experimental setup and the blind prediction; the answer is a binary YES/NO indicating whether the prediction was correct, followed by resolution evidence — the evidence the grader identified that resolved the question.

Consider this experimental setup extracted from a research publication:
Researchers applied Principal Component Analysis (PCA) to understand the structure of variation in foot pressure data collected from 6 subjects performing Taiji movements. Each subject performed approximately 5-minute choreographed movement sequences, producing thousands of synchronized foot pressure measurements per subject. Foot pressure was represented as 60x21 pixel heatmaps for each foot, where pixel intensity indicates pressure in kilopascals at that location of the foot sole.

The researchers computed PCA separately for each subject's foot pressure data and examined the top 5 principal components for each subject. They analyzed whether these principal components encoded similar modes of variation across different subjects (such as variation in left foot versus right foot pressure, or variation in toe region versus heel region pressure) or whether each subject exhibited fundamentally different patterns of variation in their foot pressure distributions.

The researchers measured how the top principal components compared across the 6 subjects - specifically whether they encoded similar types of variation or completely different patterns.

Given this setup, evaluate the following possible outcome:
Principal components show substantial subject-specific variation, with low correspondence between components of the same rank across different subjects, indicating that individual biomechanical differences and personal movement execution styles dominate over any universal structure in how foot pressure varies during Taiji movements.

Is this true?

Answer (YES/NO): NO